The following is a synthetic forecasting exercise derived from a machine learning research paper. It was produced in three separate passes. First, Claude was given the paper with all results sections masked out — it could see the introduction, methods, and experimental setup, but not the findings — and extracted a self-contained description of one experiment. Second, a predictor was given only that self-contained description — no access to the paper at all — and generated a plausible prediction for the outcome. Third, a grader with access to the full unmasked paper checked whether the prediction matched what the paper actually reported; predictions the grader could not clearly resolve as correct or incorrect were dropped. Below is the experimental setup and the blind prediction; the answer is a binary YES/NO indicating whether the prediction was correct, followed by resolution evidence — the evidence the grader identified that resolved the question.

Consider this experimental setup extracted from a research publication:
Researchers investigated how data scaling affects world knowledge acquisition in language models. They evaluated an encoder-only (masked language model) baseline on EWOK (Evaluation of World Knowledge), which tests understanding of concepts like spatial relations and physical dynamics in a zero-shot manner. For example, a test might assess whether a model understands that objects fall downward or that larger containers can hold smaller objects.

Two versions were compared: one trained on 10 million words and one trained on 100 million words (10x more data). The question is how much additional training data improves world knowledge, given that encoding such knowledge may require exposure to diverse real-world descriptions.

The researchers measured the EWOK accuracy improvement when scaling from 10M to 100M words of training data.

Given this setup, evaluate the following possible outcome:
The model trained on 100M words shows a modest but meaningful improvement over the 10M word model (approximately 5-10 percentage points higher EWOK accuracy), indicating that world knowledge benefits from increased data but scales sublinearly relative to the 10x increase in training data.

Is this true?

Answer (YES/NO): NO